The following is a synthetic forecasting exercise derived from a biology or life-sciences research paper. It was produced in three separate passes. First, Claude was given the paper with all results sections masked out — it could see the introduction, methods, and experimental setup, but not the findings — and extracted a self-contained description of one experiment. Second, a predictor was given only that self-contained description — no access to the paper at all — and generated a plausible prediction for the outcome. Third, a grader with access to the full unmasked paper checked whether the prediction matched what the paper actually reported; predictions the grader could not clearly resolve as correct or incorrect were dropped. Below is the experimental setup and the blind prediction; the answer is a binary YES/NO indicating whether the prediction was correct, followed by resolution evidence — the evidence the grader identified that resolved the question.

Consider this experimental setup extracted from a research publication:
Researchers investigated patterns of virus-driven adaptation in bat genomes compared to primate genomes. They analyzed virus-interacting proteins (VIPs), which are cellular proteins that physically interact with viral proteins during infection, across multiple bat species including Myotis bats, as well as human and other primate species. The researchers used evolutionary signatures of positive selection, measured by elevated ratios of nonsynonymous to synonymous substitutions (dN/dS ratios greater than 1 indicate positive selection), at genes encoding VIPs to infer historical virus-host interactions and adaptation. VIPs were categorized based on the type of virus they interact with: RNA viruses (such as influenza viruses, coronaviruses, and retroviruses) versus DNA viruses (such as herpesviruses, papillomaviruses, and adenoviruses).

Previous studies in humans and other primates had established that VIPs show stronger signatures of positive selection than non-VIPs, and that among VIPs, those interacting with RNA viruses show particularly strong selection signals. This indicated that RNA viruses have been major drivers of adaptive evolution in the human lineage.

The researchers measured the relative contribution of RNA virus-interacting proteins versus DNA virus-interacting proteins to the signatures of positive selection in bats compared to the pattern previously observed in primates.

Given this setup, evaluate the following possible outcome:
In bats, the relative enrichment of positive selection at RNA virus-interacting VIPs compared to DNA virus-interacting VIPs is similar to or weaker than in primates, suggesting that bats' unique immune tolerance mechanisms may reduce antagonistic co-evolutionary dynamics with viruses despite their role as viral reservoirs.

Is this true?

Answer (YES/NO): YES